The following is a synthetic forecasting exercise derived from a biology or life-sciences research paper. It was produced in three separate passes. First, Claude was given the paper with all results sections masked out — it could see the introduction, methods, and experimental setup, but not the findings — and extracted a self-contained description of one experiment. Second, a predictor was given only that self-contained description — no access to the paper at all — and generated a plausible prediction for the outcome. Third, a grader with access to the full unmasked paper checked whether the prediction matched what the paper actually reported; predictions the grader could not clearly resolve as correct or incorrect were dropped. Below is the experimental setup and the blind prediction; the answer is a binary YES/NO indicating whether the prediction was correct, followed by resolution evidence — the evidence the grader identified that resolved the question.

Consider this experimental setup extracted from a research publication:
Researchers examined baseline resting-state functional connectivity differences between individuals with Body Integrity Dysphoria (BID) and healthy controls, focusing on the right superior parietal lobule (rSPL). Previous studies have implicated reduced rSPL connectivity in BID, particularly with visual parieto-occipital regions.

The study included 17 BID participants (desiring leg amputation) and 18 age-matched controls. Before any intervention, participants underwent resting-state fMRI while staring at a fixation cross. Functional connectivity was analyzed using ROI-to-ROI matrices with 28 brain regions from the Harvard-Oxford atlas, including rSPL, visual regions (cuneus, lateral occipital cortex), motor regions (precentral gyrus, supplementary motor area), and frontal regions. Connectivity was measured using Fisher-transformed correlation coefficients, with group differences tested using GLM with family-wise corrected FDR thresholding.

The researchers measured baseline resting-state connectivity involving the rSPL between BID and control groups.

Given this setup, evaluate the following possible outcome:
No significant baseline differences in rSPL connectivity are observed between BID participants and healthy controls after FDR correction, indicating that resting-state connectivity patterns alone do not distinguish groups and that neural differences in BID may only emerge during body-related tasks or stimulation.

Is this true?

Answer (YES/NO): NO